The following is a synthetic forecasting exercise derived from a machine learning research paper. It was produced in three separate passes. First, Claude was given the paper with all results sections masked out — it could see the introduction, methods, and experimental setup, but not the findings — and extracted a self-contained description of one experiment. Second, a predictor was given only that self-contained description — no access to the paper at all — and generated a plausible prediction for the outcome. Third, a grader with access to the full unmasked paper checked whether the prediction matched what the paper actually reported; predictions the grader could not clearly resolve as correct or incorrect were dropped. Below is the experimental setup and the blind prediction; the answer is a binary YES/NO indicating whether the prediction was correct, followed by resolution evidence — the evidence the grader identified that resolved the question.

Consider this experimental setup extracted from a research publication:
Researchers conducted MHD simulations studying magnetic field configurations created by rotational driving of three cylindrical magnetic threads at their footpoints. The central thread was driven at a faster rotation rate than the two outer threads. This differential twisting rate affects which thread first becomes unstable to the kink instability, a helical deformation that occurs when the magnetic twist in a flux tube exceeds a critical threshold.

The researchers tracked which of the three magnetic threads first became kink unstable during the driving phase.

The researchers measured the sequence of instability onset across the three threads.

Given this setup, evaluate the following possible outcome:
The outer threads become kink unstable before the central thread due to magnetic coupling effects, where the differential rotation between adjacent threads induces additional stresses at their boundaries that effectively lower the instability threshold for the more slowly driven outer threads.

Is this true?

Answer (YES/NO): NO